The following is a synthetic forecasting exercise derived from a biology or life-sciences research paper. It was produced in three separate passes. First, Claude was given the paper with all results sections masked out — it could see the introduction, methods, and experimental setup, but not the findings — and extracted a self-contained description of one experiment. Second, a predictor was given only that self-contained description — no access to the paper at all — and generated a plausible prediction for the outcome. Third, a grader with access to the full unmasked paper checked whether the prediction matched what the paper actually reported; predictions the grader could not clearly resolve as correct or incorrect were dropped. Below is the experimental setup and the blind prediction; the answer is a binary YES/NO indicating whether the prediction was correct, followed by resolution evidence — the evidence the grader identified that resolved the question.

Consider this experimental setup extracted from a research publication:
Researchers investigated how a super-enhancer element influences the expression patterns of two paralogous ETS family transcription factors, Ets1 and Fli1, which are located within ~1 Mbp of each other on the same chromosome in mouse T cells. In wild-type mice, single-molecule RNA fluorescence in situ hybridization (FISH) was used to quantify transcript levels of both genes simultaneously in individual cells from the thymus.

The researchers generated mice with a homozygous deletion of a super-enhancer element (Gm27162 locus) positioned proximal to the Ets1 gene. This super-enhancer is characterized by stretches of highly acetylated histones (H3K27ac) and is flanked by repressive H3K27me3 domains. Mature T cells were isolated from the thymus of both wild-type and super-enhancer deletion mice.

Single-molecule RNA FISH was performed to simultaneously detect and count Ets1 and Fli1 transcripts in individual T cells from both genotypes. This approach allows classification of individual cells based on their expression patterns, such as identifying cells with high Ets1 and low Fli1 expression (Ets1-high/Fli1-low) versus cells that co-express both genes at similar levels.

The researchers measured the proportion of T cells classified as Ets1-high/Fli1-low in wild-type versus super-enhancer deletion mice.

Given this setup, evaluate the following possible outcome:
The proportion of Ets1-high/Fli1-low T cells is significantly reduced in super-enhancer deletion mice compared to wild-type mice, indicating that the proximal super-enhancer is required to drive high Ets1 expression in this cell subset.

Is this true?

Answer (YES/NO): YES